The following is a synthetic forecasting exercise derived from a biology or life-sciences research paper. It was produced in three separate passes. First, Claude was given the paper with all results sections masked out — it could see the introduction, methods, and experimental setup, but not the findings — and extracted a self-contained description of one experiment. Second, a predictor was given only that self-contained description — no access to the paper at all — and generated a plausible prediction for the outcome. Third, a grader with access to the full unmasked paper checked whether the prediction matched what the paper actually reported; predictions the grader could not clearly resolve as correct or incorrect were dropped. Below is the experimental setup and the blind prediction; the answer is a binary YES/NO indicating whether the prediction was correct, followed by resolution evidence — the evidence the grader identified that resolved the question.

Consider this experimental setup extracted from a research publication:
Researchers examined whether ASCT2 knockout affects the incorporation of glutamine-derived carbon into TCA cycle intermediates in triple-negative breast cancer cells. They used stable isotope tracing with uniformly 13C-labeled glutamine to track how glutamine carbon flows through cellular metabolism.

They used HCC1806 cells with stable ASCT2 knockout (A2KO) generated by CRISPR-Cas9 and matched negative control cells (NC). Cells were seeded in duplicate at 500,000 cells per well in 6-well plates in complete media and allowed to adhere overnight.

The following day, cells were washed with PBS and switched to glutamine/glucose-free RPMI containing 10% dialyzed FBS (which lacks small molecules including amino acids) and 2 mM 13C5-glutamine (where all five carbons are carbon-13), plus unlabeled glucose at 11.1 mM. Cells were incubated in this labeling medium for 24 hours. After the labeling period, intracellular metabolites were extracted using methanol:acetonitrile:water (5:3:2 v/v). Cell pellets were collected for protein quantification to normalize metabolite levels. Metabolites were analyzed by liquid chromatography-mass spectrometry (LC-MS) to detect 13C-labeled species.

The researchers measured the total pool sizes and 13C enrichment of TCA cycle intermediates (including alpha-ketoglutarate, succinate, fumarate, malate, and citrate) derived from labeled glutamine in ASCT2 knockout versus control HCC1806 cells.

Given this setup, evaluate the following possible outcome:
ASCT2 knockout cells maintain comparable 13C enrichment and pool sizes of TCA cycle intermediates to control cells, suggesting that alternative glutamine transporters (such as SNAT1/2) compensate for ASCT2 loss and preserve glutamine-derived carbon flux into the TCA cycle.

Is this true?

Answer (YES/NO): NO